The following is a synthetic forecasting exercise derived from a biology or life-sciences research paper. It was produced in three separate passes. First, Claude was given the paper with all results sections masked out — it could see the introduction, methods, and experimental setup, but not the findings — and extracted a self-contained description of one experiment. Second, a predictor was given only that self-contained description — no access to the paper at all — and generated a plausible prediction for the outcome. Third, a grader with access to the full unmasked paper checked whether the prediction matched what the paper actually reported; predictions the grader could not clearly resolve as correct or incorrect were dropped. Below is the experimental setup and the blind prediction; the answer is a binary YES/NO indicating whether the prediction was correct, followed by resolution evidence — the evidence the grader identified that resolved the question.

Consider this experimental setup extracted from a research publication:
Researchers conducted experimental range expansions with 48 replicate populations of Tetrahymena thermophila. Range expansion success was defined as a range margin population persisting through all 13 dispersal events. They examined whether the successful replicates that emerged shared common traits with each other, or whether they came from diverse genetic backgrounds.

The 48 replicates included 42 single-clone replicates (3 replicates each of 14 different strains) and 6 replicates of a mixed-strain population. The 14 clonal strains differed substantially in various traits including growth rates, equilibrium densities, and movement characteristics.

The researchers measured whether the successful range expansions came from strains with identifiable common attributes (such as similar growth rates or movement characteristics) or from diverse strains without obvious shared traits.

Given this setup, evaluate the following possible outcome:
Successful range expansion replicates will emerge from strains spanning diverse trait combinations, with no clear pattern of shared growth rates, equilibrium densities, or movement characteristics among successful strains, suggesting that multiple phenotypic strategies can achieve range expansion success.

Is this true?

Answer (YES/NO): YES